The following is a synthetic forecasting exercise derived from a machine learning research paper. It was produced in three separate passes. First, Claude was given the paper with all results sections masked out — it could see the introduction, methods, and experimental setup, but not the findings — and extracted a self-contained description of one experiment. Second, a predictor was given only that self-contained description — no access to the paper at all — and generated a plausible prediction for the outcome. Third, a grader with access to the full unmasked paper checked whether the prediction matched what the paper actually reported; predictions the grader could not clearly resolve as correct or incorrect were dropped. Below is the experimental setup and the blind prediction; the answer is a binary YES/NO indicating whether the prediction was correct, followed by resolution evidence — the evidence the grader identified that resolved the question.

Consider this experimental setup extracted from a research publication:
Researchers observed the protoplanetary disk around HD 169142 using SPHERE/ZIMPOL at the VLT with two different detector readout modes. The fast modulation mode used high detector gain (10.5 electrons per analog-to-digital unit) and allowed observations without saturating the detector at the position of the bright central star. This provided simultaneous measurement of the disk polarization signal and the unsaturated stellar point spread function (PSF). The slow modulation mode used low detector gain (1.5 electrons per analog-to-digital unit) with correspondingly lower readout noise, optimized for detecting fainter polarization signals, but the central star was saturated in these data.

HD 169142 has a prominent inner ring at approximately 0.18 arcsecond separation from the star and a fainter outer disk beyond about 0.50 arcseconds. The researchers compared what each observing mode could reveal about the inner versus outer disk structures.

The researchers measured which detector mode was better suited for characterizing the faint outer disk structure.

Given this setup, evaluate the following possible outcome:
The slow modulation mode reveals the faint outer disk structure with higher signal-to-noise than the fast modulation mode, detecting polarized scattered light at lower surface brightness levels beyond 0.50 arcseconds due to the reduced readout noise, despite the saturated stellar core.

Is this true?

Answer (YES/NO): YES